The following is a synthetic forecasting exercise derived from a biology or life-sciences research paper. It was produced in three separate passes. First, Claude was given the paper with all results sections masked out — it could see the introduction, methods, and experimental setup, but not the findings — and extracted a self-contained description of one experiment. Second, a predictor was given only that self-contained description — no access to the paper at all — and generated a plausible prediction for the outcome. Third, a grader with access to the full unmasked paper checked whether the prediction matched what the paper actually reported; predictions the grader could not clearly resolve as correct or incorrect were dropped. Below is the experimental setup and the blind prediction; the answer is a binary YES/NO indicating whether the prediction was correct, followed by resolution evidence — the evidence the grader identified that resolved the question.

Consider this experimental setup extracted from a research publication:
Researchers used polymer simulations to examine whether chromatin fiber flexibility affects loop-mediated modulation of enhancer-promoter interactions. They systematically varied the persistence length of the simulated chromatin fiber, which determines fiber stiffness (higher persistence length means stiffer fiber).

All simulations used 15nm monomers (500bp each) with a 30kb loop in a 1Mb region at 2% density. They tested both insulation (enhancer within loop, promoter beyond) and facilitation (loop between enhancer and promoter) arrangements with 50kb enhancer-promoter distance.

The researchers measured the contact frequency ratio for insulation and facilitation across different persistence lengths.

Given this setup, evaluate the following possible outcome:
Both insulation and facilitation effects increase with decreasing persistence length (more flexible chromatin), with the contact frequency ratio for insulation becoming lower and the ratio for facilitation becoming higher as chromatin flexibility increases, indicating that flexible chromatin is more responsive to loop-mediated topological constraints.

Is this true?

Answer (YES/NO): NO